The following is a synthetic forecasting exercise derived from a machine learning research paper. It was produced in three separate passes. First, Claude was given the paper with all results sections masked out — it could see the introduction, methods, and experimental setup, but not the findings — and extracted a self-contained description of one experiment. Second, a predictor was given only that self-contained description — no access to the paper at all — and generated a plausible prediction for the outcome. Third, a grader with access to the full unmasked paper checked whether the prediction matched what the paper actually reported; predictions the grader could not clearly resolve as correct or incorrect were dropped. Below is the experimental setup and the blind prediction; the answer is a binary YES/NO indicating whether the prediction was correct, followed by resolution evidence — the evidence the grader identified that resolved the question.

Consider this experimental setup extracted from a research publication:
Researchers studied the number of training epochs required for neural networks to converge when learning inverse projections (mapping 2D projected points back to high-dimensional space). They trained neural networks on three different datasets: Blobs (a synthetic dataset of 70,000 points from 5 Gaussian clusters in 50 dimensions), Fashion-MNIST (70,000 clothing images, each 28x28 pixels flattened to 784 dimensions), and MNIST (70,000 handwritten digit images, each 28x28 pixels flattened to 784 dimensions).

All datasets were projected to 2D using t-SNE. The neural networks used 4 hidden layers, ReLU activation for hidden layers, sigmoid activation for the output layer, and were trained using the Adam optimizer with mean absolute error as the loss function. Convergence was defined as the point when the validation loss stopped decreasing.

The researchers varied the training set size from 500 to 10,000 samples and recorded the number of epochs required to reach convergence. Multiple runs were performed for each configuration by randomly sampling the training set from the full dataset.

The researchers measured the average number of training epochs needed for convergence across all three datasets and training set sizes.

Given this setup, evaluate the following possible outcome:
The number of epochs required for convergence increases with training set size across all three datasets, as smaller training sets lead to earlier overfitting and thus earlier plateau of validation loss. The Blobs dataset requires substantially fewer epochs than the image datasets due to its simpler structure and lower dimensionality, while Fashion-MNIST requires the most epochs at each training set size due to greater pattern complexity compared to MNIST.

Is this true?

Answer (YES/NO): NO